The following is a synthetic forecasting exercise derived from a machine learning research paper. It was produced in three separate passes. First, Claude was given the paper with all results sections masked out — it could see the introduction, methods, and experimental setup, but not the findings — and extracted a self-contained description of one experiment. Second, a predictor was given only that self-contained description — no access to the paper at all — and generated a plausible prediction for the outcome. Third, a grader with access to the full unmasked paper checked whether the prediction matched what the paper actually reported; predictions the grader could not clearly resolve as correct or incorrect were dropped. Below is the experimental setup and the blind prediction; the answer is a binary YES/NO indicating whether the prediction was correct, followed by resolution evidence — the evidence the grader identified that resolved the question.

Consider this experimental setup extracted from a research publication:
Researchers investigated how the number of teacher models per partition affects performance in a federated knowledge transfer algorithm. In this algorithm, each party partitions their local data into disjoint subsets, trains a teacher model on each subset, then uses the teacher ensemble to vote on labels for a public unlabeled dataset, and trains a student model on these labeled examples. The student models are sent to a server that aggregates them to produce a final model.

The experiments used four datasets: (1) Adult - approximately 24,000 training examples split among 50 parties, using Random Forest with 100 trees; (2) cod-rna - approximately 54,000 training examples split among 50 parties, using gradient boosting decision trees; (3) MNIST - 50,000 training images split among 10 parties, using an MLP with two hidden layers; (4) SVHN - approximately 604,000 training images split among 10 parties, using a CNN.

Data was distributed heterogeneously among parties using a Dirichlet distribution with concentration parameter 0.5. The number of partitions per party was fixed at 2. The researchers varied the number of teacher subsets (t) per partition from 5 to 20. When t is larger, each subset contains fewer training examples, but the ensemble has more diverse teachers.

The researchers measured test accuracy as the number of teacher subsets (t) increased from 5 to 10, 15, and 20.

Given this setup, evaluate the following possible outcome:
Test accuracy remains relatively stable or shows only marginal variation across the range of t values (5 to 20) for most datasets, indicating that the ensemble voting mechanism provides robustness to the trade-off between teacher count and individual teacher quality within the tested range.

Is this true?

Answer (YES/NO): NO